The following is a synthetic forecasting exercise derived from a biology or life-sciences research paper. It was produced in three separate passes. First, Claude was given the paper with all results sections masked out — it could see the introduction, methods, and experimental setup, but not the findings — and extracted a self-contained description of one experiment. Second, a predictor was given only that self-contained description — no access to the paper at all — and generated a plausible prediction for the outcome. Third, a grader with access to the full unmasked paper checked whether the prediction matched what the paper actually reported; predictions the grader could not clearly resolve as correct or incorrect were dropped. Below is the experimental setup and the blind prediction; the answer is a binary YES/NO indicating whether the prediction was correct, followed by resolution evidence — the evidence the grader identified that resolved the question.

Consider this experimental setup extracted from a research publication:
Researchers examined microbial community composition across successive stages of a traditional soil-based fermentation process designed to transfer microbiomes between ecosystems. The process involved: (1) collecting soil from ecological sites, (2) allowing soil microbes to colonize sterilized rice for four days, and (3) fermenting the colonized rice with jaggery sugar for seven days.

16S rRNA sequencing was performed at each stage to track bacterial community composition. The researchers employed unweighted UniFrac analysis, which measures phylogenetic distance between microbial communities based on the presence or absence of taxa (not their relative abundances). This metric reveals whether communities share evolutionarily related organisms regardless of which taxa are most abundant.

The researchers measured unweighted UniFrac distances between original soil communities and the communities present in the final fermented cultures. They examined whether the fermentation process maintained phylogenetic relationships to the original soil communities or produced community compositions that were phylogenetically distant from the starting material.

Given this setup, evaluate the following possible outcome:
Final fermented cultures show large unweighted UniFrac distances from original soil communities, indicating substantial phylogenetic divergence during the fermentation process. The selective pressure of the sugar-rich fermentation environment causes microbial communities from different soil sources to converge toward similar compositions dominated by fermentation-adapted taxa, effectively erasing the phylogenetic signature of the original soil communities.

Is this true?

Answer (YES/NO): NO